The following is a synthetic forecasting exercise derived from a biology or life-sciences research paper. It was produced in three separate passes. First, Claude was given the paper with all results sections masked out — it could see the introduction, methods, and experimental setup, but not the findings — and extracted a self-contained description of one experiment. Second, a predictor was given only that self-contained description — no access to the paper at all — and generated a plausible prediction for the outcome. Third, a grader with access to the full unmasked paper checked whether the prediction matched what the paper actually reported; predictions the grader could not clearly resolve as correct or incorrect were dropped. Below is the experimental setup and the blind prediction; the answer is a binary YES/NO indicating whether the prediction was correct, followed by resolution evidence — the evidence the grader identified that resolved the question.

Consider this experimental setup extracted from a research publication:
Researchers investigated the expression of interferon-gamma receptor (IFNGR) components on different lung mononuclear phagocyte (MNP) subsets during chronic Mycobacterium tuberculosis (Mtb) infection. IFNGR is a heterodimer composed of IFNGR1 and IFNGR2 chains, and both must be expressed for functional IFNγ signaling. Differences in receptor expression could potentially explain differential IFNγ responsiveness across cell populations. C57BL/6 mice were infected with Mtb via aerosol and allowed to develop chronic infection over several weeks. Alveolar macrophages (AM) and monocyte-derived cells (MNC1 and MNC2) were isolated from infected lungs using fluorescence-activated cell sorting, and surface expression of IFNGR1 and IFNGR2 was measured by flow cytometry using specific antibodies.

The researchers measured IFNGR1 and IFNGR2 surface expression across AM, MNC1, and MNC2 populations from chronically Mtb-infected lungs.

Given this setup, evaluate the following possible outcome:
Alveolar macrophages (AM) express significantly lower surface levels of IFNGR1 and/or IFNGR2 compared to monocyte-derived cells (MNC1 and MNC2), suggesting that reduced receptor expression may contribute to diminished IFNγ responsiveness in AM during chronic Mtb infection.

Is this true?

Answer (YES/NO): NO